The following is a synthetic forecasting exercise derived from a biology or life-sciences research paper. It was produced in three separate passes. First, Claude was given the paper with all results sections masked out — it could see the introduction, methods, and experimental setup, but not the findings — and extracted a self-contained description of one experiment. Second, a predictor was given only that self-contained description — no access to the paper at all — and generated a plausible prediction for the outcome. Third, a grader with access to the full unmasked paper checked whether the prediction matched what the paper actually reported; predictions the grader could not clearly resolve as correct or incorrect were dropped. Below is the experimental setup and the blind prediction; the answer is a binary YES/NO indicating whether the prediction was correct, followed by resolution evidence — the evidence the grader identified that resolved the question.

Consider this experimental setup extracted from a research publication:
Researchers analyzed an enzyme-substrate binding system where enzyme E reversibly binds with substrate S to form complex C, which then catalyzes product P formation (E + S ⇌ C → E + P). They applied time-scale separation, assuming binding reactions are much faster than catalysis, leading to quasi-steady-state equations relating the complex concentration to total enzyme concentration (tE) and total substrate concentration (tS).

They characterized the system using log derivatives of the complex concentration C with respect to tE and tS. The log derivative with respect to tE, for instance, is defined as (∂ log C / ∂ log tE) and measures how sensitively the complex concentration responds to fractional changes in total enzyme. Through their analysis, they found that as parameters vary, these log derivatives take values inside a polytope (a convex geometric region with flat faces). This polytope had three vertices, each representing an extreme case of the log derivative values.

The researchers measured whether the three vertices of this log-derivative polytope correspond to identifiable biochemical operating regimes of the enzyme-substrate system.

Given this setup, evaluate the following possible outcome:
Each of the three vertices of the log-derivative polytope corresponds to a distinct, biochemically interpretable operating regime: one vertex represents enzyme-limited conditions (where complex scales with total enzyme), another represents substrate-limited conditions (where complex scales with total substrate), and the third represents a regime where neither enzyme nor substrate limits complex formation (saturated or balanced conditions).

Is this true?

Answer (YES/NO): NO